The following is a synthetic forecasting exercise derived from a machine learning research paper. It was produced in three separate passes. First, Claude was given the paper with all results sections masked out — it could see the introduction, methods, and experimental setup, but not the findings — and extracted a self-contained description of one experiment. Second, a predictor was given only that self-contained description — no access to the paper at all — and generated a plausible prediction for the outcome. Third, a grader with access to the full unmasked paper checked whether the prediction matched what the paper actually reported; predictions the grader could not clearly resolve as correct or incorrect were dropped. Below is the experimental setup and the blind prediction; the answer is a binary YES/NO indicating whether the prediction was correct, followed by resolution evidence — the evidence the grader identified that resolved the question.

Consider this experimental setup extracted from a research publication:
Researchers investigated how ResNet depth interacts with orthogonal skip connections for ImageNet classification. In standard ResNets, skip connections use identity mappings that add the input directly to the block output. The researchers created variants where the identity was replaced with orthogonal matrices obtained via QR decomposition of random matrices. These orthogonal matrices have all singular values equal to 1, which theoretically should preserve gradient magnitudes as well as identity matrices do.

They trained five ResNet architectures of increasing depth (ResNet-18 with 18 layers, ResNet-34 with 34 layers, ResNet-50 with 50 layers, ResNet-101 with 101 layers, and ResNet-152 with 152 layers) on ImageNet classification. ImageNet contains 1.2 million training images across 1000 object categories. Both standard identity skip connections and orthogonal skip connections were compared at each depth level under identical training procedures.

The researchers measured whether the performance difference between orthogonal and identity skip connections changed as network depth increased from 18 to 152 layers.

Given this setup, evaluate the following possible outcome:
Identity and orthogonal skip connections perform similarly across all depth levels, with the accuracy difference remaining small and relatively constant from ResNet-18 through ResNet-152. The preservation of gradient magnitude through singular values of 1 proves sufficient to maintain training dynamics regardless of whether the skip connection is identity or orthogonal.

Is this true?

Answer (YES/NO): NO